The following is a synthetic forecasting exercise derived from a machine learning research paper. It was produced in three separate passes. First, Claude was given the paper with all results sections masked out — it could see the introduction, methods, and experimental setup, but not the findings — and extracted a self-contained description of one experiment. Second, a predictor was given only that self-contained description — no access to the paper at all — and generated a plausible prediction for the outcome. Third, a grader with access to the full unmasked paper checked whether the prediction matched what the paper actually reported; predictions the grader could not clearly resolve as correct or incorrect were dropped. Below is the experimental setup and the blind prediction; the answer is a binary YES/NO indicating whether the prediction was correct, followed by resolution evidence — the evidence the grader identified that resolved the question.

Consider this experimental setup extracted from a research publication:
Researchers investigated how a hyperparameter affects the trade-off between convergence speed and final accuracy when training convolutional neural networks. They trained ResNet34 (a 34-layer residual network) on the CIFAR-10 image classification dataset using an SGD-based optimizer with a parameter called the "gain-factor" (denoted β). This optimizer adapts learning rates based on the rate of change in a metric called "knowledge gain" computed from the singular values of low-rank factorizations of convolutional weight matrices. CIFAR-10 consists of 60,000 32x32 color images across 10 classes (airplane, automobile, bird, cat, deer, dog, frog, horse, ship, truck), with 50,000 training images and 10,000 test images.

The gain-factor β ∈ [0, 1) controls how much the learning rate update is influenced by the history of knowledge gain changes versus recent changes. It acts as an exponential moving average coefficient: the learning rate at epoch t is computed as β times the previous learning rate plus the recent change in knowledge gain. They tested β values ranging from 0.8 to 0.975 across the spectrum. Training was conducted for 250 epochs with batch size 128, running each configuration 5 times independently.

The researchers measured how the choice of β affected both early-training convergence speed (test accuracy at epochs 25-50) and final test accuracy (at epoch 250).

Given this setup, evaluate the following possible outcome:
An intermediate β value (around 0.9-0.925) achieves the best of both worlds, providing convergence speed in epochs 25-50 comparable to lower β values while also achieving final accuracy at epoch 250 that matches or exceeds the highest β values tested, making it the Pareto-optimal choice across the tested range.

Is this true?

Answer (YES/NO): NO